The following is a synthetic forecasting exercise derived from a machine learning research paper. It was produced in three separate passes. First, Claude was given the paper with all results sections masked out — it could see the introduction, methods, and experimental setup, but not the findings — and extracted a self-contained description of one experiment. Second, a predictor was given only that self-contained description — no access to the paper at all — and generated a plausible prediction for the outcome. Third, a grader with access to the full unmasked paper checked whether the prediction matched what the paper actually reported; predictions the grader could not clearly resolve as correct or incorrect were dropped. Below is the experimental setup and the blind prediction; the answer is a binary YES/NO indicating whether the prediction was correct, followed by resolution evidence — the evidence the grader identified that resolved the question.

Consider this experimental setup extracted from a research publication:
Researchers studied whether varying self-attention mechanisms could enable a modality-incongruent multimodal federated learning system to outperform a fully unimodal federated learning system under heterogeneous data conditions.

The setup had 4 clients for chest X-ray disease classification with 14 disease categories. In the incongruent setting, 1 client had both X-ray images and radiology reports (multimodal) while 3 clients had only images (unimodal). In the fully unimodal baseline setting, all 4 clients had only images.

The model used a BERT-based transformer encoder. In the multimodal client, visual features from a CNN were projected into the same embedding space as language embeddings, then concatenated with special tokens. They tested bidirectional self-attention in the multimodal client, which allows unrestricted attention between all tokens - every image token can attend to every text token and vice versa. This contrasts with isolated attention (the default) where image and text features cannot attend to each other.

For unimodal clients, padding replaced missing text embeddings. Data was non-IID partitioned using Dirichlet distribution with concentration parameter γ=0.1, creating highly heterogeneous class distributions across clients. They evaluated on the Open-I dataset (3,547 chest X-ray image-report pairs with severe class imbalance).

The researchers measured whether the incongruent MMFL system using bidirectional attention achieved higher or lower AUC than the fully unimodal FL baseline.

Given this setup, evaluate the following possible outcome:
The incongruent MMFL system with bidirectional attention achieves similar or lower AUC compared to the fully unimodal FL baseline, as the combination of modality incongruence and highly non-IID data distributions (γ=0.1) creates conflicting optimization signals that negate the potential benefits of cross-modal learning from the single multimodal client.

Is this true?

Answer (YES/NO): YES